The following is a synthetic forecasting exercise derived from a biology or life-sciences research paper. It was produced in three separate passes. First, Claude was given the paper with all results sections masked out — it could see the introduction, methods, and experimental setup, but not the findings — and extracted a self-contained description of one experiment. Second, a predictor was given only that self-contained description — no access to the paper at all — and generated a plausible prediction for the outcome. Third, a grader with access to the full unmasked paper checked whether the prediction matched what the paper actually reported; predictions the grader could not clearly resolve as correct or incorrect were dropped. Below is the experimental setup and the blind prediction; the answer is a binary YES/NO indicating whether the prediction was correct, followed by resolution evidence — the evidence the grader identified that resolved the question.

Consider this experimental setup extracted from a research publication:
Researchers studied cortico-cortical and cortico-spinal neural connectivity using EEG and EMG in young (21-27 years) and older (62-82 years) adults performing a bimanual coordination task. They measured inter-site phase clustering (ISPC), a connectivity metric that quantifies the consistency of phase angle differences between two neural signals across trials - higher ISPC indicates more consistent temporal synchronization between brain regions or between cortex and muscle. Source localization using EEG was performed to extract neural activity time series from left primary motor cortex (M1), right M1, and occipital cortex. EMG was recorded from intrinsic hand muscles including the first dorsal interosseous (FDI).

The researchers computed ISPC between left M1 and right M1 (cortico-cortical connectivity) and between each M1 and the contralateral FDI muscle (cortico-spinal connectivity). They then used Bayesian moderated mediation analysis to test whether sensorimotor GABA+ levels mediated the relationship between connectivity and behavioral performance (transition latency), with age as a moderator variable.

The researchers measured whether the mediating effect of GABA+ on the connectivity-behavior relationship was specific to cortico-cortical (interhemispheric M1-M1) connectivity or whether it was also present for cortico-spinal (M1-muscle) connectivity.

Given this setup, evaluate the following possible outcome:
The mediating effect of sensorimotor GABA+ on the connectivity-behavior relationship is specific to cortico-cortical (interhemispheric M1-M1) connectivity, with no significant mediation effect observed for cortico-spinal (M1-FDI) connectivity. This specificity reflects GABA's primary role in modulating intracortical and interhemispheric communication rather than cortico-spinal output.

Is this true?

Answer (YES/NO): YES